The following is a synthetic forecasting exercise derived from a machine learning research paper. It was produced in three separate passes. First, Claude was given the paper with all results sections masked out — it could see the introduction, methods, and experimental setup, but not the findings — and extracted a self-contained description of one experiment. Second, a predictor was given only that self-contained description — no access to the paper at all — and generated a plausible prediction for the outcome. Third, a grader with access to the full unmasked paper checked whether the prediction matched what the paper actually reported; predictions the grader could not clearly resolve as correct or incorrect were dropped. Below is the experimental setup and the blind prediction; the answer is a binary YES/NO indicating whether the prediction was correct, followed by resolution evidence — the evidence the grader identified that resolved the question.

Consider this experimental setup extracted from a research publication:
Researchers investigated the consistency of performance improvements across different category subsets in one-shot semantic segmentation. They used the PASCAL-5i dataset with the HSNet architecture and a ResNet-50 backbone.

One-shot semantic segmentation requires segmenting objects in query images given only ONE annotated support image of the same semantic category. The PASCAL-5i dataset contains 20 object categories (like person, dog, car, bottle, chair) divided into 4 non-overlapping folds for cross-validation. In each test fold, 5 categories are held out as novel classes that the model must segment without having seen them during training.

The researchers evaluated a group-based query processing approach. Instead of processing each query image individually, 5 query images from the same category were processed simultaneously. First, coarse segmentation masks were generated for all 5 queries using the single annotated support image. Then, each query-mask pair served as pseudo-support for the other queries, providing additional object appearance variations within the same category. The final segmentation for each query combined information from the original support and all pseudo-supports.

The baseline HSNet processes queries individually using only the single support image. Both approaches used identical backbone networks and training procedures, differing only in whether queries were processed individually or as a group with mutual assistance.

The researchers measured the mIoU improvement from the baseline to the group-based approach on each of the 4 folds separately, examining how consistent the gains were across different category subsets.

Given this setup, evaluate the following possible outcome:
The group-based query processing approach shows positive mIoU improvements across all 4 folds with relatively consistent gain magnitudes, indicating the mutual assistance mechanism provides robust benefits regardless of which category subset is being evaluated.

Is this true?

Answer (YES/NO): NO